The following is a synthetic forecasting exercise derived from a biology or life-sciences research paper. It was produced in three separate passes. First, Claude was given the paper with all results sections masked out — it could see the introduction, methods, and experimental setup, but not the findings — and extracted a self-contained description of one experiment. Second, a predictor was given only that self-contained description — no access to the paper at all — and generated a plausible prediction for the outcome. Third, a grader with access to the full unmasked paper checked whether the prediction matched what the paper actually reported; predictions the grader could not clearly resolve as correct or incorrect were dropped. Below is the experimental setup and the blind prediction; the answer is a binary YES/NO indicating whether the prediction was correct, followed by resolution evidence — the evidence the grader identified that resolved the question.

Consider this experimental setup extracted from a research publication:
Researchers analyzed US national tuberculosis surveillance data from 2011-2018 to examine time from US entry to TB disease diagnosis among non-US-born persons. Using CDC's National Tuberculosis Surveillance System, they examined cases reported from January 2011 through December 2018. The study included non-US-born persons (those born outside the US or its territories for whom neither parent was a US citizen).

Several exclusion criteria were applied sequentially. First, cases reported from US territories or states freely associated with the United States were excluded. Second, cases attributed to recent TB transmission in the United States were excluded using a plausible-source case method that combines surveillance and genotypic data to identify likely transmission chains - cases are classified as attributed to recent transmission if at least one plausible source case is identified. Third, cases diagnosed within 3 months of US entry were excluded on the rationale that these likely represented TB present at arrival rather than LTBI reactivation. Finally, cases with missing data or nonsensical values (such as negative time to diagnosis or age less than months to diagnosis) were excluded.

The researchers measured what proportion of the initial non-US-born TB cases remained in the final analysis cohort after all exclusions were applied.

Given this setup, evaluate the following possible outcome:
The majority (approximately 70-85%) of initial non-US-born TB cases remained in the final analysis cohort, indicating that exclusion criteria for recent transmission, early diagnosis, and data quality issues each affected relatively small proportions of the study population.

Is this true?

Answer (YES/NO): NO